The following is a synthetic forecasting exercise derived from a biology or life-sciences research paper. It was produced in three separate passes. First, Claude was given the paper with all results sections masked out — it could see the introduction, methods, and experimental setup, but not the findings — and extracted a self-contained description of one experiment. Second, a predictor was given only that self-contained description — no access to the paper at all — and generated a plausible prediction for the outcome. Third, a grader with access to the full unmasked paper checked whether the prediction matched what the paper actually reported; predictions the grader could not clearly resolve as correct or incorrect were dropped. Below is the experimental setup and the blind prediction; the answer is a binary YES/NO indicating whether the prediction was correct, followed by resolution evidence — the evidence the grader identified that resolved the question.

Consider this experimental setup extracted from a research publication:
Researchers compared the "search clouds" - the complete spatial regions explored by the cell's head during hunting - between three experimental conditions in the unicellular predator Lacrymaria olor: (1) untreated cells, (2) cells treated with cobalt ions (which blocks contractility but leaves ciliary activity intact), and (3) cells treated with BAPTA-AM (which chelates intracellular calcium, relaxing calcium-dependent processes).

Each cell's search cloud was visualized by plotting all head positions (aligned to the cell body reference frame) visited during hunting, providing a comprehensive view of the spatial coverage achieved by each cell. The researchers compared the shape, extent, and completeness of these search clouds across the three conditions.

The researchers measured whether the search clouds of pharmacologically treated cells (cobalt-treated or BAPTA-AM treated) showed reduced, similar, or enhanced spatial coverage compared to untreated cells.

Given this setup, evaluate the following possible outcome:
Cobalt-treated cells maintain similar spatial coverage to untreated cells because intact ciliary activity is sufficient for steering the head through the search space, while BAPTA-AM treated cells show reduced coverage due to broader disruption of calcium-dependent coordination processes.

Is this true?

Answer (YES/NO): NO